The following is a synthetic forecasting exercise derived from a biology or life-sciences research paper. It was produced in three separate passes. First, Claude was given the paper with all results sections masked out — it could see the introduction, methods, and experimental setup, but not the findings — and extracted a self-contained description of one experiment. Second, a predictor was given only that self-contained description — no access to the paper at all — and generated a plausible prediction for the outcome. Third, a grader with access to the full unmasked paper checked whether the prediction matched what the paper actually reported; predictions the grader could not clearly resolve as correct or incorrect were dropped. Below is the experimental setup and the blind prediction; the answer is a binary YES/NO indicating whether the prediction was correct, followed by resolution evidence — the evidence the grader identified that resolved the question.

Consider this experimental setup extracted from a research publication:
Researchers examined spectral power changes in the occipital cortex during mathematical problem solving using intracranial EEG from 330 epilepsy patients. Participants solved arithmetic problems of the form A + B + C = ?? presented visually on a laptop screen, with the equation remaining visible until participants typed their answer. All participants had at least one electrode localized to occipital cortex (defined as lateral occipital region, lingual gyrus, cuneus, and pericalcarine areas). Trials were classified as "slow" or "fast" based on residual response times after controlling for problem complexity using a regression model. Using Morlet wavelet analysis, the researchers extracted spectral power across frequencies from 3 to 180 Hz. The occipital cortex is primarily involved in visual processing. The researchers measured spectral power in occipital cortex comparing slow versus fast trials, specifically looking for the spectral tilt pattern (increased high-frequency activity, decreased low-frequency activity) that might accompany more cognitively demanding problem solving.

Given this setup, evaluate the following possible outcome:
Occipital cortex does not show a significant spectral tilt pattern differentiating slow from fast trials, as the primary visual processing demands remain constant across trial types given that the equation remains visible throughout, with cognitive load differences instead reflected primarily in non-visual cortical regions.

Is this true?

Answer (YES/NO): YES